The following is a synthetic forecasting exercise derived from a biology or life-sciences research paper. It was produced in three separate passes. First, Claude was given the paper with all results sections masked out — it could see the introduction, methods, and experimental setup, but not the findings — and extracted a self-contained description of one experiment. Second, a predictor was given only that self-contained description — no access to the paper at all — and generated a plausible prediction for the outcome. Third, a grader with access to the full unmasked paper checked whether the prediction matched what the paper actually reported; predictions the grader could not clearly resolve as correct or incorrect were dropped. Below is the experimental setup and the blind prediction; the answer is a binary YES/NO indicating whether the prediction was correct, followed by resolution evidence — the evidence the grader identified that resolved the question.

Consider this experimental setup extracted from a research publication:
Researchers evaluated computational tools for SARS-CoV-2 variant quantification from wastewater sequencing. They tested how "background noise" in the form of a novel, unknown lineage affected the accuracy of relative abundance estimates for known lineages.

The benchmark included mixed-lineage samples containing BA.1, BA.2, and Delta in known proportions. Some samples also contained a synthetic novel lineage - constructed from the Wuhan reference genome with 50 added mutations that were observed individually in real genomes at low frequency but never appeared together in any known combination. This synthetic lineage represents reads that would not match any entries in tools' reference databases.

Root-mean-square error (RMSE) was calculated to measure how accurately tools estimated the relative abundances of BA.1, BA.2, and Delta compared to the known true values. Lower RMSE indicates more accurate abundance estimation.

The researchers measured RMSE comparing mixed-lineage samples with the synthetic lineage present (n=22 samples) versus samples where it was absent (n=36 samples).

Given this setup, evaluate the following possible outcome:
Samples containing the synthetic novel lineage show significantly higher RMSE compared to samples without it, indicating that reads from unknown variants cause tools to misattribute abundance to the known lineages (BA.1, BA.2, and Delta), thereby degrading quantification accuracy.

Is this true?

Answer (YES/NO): YES